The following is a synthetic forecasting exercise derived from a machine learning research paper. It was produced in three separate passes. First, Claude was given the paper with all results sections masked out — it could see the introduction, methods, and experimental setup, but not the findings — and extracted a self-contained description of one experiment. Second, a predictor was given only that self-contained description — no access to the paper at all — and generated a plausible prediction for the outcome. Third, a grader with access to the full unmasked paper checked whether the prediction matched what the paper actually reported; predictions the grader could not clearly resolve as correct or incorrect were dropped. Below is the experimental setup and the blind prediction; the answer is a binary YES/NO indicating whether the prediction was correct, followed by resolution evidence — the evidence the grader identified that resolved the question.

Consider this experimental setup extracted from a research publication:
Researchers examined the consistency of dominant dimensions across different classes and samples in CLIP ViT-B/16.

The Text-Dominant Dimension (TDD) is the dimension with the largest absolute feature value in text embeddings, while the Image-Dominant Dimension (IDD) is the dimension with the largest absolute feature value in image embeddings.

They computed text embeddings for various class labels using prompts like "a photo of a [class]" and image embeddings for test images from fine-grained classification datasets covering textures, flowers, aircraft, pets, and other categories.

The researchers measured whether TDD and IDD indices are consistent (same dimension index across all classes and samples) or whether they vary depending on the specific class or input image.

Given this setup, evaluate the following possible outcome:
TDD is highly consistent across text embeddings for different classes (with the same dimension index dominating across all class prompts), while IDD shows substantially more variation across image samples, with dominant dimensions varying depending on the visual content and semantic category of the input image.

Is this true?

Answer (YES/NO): NO